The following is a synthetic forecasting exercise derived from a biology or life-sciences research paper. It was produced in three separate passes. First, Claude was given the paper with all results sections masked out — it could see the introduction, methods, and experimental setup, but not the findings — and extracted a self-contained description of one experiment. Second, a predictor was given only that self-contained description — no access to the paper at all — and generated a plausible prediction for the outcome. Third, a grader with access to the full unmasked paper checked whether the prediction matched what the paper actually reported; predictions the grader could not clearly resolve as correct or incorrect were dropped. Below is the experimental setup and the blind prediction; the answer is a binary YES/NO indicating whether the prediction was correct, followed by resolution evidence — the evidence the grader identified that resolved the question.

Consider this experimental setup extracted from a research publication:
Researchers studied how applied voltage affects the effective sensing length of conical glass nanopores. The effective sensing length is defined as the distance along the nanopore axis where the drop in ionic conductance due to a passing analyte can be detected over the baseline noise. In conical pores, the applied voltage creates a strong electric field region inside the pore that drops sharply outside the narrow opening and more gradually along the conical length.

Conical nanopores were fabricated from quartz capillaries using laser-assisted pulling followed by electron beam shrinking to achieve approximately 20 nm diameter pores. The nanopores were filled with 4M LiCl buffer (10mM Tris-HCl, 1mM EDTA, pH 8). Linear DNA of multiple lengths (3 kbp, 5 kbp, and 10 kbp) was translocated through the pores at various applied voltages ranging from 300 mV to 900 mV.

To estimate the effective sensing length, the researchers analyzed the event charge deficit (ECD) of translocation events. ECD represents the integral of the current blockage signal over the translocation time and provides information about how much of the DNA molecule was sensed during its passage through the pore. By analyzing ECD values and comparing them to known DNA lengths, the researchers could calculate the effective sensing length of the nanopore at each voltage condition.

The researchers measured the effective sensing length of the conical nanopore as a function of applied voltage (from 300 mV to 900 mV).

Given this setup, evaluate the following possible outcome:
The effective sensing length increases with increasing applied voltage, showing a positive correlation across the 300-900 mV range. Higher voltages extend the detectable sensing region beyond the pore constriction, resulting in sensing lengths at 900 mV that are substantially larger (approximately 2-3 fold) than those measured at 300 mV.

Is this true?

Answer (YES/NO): YES